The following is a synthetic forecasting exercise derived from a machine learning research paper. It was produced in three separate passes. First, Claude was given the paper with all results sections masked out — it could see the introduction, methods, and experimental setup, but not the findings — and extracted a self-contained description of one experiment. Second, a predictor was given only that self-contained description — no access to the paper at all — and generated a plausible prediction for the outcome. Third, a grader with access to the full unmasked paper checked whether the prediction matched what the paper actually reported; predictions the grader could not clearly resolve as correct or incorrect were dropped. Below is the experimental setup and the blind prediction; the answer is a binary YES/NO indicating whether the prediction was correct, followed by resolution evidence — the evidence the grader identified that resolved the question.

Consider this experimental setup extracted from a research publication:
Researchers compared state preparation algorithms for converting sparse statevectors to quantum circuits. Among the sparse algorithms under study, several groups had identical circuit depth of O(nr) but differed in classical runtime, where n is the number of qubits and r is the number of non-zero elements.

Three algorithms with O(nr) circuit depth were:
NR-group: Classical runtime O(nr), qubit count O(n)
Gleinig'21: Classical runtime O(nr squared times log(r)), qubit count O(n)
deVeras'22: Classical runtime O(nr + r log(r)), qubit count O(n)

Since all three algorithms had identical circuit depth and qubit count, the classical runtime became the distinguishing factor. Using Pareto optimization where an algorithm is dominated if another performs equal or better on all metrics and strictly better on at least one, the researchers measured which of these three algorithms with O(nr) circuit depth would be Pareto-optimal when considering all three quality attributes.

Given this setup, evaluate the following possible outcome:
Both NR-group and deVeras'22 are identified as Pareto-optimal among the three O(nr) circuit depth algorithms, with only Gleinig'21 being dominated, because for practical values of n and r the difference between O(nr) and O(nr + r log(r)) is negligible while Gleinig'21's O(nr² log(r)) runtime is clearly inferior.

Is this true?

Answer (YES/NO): NO